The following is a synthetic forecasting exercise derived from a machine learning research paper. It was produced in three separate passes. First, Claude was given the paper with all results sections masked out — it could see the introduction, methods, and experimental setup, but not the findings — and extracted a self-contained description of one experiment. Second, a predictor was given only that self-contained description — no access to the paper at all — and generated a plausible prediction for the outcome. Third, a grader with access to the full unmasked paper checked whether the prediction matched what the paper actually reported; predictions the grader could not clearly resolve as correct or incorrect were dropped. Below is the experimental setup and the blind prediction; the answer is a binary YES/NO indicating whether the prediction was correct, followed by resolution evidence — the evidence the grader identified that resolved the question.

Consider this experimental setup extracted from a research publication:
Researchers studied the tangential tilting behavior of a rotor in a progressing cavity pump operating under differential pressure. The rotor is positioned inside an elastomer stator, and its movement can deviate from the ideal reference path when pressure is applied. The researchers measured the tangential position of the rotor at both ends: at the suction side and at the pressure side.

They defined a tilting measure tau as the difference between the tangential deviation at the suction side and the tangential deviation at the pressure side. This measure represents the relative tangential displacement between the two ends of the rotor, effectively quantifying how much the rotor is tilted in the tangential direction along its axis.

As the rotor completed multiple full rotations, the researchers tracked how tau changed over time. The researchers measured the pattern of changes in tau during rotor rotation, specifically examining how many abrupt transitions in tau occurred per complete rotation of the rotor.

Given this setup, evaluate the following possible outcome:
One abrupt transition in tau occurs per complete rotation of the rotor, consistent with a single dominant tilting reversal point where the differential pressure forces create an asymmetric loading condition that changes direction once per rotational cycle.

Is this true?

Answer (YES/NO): NO